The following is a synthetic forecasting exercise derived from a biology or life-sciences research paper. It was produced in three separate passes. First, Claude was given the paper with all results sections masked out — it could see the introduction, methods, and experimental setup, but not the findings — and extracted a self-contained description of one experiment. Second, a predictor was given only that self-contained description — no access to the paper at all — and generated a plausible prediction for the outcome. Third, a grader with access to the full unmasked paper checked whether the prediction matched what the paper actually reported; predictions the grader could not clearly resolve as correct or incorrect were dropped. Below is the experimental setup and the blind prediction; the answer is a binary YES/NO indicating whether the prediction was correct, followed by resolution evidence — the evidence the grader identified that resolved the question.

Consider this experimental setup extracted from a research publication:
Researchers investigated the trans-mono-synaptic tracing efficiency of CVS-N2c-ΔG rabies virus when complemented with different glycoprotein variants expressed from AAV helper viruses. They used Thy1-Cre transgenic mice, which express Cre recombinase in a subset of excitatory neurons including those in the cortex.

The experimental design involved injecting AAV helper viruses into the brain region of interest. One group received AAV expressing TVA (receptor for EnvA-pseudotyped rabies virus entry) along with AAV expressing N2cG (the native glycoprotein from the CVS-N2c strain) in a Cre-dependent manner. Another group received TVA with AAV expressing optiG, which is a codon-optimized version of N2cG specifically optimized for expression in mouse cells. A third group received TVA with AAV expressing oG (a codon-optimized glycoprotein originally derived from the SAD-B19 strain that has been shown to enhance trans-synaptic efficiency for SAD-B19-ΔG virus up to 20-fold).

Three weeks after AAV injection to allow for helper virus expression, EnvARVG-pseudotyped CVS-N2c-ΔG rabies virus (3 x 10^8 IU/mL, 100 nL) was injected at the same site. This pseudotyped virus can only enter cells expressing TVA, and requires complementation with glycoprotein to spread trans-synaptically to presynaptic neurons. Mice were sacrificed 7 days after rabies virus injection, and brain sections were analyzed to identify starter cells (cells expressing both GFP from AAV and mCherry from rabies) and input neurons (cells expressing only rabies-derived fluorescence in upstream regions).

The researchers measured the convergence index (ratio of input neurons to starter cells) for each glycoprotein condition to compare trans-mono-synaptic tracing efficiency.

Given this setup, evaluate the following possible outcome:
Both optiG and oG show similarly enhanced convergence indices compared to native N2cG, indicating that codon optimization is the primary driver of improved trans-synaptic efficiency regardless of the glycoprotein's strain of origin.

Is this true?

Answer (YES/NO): NO